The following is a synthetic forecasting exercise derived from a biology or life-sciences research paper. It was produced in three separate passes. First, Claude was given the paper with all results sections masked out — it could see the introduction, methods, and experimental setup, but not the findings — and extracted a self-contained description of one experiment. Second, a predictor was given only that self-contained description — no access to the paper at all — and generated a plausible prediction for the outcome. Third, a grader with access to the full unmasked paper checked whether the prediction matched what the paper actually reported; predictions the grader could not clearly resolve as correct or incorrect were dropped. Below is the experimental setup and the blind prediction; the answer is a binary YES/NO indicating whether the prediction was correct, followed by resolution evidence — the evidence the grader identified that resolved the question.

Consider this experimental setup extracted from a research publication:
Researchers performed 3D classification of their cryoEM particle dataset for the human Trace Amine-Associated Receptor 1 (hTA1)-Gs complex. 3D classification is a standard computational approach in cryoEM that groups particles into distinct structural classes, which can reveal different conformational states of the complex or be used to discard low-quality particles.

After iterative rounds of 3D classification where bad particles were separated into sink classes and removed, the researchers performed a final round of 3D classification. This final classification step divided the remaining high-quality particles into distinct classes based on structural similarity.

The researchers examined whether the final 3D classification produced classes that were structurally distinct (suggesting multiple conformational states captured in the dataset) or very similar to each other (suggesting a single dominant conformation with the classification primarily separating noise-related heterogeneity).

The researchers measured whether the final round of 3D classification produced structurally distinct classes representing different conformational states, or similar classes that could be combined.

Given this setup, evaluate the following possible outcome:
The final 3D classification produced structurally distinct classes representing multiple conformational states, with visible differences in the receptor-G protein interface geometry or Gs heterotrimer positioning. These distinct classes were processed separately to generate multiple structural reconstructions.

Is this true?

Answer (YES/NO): NO